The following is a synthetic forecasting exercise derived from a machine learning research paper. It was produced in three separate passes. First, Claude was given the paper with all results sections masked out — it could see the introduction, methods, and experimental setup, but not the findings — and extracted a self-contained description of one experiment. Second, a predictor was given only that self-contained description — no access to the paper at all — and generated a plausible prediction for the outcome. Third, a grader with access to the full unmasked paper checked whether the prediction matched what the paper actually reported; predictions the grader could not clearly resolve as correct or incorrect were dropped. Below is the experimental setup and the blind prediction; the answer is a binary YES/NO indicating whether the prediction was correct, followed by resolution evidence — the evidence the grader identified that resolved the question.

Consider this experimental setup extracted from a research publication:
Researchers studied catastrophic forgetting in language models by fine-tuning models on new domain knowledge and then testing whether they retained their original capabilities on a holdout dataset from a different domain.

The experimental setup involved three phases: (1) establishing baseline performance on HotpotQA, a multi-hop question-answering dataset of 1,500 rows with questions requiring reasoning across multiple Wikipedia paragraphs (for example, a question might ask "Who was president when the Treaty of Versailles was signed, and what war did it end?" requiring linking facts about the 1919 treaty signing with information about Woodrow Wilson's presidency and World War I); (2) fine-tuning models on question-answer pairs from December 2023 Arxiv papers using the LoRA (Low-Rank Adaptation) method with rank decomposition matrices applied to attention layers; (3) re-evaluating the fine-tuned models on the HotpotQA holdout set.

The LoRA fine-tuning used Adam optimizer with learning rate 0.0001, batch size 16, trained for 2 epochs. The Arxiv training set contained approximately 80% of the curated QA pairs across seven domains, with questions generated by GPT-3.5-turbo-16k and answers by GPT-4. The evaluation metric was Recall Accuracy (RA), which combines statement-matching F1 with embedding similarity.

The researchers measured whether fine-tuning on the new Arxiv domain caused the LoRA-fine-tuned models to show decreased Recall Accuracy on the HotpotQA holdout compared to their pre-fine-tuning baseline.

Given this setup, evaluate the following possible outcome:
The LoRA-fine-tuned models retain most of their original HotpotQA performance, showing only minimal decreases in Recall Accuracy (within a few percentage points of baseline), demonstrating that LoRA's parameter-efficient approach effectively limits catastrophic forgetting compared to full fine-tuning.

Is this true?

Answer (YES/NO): NO